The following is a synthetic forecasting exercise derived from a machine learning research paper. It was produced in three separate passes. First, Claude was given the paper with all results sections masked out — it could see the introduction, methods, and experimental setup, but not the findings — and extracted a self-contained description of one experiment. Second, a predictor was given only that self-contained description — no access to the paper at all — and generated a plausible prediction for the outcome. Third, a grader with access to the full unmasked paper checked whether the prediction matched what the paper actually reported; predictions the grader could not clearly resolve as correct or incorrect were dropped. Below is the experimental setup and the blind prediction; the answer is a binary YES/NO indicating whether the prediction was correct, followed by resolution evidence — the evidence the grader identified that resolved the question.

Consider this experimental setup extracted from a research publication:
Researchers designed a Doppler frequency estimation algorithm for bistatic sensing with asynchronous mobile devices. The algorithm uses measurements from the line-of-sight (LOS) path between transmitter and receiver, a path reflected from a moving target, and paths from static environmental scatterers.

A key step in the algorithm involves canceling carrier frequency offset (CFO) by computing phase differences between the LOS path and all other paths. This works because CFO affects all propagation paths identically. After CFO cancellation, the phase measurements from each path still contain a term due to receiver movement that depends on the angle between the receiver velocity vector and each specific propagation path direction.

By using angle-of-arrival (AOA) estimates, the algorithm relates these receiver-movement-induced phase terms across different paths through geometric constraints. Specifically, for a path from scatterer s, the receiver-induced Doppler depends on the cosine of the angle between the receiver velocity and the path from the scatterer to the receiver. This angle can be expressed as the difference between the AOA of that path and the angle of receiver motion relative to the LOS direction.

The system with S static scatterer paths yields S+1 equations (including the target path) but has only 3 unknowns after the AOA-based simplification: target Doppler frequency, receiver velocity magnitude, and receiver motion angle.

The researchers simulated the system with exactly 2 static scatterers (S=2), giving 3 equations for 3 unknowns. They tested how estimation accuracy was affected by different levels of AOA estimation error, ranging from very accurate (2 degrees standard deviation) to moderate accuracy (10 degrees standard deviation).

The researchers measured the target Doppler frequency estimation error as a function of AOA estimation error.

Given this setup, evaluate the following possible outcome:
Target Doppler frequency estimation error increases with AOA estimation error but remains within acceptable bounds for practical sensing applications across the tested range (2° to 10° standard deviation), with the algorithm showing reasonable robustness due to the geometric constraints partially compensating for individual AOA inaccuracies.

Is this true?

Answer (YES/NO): NO